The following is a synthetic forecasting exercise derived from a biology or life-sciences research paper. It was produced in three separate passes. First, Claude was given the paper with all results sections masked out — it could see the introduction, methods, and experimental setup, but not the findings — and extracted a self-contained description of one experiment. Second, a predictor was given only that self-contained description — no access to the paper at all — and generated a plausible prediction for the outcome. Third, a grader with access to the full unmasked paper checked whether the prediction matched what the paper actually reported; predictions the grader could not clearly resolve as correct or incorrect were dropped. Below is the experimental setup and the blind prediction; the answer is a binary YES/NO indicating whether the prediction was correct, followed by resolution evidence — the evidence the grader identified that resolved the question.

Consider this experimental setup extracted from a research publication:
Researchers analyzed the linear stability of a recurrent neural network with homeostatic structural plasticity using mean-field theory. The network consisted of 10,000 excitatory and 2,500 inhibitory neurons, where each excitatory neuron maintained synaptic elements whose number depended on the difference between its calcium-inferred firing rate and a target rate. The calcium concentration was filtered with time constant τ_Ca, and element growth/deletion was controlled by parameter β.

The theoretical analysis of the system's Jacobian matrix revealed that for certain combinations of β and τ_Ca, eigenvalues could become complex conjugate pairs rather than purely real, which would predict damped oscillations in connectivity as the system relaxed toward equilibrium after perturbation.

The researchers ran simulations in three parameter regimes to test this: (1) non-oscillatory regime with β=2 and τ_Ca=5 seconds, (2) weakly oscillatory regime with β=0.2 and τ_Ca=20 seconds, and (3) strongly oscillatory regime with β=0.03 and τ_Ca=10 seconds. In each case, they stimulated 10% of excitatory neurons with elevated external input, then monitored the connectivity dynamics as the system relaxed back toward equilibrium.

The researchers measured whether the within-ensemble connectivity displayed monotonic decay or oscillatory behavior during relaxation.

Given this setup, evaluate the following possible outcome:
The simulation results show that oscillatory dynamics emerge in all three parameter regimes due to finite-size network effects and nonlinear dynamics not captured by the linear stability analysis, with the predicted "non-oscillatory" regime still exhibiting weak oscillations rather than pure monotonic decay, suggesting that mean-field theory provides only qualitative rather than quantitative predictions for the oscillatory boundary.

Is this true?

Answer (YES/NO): NO